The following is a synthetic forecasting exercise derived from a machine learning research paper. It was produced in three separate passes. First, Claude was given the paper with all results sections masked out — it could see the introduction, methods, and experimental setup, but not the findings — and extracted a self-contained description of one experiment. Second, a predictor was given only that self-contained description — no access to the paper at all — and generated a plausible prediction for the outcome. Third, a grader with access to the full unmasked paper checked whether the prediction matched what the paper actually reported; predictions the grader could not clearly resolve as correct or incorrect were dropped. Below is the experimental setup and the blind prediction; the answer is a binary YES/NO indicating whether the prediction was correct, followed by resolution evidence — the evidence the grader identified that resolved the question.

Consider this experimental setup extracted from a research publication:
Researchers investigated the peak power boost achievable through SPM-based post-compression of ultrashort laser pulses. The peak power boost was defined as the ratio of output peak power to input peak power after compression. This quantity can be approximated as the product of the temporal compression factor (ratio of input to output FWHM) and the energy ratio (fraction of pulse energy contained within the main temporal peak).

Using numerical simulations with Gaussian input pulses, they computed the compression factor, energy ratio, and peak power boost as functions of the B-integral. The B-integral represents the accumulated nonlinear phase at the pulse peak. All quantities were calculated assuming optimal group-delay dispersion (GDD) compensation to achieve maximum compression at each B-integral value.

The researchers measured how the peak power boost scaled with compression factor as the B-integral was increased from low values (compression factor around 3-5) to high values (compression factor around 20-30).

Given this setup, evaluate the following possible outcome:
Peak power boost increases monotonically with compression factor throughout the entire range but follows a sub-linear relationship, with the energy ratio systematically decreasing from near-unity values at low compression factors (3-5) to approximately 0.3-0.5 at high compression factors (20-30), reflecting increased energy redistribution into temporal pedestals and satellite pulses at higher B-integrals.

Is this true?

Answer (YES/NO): NO